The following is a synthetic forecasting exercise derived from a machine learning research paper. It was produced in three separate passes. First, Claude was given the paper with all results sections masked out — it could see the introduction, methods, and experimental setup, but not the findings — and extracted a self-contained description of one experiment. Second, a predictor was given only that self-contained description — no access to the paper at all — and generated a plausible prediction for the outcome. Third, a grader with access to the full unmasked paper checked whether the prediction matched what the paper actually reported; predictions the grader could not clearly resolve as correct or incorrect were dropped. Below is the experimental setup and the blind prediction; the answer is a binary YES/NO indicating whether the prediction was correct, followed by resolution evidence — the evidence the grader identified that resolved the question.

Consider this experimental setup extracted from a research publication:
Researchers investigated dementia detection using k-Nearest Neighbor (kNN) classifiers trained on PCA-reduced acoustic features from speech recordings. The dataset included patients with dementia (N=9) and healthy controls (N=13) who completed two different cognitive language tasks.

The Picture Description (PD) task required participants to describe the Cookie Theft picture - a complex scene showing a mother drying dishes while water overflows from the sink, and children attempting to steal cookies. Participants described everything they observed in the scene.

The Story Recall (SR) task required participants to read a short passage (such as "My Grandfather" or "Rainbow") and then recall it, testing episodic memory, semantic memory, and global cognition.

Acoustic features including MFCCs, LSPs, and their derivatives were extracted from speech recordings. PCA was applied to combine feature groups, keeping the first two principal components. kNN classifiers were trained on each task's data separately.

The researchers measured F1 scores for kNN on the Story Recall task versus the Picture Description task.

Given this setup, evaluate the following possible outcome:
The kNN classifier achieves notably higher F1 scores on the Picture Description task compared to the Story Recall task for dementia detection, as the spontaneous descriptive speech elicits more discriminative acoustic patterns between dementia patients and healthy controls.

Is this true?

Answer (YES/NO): NO